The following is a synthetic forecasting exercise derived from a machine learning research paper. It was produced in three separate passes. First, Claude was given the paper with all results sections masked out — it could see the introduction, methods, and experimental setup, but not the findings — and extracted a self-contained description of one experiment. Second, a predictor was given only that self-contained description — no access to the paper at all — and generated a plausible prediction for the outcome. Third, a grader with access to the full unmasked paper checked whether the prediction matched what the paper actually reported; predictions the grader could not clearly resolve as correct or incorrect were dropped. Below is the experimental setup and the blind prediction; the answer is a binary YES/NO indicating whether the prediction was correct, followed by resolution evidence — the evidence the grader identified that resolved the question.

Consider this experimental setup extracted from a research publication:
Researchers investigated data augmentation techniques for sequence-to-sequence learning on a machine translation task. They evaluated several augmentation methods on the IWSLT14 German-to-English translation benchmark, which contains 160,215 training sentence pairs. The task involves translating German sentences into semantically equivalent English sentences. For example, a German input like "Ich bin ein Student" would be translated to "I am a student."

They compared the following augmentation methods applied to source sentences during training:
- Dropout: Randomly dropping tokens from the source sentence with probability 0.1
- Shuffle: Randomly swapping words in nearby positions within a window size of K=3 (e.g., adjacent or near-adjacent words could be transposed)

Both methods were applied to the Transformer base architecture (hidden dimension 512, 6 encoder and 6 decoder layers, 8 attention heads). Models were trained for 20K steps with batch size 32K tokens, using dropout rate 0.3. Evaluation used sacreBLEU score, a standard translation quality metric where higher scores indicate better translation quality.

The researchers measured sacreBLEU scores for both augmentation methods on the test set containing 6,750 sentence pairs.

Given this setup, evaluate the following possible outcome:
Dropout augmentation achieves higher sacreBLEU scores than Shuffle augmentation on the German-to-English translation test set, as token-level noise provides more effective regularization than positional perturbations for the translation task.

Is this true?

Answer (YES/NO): YES